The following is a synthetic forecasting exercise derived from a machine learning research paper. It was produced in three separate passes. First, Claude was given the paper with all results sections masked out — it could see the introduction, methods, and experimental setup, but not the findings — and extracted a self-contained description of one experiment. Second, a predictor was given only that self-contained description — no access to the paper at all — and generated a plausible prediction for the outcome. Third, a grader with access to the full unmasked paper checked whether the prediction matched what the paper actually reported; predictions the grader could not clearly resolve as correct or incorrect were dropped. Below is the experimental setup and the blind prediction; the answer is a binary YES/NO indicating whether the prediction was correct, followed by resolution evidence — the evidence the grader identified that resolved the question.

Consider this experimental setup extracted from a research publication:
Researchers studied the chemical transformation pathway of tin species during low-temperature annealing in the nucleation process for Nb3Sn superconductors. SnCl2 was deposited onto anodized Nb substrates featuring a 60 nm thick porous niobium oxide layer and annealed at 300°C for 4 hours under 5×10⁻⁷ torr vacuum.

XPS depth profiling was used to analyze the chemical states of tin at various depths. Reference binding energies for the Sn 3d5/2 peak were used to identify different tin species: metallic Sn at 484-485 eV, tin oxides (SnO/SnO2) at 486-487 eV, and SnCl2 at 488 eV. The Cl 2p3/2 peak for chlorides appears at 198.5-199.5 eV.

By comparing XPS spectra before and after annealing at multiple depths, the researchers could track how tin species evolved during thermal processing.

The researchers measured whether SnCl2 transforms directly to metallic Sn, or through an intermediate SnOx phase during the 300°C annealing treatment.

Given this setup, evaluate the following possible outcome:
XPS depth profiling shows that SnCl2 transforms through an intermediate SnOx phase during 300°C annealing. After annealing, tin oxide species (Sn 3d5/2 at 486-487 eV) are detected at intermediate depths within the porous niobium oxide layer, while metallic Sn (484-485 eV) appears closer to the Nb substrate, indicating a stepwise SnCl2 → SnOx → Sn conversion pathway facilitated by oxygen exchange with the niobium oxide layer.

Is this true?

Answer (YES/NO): YES